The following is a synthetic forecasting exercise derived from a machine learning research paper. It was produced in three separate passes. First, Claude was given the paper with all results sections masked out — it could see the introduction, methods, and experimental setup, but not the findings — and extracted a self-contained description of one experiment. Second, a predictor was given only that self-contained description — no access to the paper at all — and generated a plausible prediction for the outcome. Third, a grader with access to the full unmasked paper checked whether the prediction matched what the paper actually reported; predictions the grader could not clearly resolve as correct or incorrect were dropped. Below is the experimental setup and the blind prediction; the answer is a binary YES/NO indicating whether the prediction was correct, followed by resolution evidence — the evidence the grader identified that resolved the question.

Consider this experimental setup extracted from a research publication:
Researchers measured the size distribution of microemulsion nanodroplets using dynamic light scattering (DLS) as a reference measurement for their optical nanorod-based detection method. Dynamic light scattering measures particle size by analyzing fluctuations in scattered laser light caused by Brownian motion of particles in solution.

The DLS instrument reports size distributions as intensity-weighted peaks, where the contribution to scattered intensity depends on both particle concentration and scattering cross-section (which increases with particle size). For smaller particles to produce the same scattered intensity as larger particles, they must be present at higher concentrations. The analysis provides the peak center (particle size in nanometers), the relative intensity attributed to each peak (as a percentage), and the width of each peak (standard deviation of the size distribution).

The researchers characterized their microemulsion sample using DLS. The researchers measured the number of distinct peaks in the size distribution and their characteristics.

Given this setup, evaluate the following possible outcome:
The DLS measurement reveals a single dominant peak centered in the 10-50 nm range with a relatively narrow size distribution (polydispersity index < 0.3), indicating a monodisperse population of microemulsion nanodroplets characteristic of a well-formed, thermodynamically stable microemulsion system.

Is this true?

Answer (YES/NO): NO